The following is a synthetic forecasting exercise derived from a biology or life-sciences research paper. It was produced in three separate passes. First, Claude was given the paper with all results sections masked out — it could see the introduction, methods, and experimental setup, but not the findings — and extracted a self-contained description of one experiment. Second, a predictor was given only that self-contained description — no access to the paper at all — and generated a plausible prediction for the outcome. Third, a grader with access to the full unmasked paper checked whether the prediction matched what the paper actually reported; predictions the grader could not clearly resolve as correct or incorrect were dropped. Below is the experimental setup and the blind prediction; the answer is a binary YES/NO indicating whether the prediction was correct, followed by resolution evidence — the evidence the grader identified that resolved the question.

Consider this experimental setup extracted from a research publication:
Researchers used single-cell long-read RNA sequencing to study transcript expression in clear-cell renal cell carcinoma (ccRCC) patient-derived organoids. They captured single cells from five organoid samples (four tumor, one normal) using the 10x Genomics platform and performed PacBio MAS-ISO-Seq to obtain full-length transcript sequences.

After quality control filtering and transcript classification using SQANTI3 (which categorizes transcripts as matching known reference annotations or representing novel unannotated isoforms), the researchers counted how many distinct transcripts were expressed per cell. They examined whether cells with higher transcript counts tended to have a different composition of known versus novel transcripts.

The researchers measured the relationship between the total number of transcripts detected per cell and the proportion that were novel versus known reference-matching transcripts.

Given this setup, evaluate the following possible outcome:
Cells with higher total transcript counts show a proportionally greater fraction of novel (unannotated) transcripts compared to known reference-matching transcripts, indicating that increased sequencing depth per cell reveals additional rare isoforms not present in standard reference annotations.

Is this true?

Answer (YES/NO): NO